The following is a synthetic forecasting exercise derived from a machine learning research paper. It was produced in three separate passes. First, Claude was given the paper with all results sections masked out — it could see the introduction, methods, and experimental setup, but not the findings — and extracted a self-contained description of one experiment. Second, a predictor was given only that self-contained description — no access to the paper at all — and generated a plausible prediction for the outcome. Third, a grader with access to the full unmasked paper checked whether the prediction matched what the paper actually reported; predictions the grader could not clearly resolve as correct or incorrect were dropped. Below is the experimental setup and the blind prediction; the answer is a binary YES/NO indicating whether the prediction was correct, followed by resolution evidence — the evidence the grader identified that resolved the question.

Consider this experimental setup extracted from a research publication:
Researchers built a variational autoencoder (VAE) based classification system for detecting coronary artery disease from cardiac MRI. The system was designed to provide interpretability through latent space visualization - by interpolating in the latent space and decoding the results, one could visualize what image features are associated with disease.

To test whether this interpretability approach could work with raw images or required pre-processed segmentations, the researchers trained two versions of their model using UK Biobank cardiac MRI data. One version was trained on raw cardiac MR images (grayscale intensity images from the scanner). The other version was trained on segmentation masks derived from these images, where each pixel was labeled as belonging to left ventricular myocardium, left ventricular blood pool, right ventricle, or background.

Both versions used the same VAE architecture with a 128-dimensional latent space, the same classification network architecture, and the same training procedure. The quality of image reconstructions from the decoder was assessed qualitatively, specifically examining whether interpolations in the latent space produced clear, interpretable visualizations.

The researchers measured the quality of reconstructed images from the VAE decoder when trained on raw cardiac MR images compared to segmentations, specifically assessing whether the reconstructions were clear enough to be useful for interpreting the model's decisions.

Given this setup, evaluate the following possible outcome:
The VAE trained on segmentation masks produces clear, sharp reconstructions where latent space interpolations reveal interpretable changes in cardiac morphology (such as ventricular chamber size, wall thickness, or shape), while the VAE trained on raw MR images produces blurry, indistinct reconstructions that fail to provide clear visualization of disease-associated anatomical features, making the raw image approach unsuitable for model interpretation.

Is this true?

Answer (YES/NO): YES